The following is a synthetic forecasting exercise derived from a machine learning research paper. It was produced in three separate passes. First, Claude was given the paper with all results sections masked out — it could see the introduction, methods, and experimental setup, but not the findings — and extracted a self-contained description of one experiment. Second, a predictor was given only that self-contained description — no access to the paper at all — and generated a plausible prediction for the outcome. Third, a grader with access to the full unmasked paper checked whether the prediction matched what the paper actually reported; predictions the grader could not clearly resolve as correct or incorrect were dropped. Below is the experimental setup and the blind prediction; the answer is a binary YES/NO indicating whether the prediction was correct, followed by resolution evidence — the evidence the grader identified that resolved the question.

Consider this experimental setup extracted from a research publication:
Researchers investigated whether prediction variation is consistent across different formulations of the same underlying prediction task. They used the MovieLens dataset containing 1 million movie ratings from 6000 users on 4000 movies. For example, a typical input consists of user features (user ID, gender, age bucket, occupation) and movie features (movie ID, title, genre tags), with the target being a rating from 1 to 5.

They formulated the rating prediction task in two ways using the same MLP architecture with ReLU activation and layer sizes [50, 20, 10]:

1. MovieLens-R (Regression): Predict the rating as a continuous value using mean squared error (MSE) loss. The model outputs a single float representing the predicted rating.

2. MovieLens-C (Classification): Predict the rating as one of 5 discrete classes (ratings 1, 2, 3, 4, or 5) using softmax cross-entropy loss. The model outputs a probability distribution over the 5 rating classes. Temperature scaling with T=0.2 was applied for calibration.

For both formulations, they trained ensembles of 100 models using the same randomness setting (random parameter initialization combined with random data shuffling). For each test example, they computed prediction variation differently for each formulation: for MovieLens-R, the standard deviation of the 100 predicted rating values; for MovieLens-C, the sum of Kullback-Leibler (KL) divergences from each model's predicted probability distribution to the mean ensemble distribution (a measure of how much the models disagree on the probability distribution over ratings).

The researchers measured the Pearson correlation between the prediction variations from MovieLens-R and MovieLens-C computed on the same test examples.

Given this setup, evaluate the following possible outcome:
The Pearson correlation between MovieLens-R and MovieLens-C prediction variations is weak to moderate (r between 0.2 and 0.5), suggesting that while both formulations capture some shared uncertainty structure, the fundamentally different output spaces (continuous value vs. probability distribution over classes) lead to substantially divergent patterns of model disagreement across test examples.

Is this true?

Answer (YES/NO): NO